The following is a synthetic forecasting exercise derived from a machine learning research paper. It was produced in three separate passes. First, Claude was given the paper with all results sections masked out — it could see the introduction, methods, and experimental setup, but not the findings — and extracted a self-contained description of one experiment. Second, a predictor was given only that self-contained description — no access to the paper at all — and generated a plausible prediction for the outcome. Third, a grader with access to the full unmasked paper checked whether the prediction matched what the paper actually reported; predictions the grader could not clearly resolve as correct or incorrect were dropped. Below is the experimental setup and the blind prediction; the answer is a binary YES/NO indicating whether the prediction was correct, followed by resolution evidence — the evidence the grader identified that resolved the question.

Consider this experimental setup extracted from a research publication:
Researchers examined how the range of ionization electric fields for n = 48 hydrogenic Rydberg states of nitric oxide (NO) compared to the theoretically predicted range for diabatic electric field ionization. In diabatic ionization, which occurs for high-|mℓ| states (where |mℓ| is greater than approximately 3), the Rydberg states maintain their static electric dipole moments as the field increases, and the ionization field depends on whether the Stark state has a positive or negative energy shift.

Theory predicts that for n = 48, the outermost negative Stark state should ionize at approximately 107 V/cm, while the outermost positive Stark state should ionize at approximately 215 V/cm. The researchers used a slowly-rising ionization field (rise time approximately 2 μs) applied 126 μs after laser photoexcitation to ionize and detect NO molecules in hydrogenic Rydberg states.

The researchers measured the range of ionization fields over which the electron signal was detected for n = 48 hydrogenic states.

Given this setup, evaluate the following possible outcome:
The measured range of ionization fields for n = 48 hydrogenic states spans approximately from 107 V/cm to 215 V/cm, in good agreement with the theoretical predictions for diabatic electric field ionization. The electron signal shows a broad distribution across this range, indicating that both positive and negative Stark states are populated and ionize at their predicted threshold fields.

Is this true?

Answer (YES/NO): NO